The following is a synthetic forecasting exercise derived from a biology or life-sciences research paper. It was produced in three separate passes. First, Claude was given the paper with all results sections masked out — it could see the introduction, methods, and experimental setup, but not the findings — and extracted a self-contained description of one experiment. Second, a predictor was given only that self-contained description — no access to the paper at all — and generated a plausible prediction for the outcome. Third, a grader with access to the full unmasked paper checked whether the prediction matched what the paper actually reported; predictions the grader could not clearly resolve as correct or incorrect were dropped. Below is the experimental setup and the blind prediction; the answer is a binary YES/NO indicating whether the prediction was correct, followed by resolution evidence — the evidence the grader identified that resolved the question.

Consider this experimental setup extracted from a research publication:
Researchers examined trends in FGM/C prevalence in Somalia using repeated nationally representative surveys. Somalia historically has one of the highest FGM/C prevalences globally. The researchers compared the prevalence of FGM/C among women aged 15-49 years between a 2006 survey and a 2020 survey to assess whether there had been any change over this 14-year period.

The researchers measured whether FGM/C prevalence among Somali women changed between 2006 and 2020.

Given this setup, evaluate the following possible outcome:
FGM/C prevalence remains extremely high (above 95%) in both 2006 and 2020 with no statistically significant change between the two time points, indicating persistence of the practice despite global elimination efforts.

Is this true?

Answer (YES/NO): NO